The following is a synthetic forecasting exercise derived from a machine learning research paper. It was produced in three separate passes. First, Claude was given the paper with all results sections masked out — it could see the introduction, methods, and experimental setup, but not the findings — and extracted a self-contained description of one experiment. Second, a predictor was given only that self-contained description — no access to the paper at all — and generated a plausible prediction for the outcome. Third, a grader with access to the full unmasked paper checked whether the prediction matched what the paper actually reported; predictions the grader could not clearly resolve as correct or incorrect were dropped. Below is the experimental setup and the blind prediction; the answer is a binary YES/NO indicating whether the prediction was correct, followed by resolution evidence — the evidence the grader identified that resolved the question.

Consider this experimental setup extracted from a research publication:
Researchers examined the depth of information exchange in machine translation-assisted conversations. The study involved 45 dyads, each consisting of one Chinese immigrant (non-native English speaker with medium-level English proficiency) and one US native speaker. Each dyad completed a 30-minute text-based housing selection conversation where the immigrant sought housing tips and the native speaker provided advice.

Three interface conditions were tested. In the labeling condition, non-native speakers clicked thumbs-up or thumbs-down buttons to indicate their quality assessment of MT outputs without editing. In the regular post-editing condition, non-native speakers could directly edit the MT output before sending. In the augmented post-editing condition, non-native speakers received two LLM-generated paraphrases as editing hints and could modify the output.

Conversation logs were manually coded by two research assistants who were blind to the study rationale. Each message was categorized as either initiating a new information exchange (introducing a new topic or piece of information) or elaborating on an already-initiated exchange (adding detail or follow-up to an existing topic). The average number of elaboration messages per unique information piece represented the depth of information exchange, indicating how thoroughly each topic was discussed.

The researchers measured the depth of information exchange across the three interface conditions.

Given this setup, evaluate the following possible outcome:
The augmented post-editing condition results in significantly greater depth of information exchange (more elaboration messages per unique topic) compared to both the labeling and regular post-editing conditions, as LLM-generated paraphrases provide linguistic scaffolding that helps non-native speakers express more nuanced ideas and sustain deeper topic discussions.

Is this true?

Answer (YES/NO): NO